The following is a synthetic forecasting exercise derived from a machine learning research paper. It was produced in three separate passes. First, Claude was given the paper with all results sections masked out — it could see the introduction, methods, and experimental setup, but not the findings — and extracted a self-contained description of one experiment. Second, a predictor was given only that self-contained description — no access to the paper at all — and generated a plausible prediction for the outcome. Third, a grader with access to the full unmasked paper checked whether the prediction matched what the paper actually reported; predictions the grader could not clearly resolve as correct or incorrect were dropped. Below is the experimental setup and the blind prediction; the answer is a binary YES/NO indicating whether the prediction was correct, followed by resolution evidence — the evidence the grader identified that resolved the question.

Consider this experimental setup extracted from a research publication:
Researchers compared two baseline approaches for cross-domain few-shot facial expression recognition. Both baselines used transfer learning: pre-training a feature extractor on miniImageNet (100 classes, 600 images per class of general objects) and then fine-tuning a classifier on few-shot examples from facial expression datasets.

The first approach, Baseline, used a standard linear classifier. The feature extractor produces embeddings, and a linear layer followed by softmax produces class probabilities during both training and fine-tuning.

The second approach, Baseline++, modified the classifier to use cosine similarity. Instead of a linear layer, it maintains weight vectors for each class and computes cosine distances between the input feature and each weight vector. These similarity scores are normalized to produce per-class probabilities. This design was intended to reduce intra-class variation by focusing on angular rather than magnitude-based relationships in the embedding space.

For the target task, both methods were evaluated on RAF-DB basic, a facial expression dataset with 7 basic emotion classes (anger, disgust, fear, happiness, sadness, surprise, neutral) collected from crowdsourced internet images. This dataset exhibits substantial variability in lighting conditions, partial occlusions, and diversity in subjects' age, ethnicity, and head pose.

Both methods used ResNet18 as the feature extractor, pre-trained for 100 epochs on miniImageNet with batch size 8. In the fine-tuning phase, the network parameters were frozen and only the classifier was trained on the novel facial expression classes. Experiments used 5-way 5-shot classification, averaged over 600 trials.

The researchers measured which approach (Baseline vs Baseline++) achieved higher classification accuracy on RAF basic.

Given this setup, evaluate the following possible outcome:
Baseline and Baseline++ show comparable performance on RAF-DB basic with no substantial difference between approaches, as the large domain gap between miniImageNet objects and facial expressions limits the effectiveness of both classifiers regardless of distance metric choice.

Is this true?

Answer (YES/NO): NO